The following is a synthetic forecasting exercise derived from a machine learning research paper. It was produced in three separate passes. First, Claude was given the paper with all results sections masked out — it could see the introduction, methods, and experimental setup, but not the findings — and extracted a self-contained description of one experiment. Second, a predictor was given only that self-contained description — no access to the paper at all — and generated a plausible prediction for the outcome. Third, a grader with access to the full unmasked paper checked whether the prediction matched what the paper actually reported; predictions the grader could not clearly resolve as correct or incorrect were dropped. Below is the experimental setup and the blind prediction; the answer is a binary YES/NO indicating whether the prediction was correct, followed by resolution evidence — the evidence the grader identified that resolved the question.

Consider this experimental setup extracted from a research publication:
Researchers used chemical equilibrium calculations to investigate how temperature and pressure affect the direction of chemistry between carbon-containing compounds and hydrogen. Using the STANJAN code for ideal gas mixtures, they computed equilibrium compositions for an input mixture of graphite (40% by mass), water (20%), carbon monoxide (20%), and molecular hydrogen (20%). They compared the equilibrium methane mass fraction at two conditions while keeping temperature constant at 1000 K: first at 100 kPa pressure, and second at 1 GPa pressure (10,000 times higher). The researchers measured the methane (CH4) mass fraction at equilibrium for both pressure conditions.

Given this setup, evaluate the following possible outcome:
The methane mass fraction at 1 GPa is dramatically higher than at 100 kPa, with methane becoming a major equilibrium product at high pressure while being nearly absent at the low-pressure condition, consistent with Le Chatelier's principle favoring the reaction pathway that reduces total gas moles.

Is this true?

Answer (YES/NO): NO